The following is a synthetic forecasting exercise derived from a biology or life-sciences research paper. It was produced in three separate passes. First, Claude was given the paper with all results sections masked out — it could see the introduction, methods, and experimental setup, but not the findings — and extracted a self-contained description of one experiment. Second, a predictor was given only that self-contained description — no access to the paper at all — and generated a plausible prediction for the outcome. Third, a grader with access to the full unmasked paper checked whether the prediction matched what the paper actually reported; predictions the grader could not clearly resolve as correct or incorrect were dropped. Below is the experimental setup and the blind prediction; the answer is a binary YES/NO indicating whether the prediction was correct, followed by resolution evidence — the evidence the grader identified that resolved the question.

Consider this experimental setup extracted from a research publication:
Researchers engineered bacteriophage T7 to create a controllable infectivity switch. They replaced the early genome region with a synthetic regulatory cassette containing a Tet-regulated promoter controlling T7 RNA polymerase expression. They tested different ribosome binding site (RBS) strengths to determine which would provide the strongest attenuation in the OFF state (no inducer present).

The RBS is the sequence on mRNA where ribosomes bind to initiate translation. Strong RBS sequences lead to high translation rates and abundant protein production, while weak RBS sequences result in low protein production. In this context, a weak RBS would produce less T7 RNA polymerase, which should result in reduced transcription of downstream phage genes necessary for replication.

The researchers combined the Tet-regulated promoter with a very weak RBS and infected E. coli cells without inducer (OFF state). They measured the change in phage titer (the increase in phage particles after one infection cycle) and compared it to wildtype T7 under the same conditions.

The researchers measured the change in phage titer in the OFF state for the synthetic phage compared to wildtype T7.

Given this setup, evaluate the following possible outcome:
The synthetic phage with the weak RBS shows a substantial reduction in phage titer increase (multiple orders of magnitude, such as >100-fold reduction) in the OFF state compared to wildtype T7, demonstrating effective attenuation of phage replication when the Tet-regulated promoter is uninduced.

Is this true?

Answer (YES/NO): NO